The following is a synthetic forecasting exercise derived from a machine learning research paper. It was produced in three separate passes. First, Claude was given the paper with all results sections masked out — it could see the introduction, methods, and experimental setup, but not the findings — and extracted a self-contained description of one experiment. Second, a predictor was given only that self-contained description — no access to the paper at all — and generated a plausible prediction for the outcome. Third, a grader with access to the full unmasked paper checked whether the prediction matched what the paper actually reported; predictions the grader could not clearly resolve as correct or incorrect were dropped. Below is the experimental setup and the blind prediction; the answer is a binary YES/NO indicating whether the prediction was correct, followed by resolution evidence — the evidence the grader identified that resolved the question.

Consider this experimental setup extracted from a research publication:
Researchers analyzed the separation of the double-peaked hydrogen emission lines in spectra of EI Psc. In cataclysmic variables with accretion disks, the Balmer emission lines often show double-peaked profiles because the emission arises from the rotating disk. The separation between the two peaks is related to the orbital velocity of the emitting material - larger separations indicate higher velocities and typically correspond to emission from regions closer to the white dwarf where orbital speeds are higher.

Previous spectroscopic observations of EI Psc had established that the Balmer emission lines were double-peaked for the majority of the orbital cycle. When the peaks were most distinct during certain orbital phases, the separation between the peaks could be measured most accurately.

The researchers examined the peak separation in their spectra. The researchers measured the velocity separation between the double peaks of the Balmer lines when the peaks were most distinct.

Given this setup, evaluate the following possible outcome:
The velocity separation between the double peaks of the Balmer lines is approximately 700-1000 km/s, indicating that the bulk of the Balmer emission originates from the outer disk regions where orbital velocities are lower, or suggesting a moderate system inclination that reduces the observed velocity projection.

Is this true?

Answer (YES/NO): YES